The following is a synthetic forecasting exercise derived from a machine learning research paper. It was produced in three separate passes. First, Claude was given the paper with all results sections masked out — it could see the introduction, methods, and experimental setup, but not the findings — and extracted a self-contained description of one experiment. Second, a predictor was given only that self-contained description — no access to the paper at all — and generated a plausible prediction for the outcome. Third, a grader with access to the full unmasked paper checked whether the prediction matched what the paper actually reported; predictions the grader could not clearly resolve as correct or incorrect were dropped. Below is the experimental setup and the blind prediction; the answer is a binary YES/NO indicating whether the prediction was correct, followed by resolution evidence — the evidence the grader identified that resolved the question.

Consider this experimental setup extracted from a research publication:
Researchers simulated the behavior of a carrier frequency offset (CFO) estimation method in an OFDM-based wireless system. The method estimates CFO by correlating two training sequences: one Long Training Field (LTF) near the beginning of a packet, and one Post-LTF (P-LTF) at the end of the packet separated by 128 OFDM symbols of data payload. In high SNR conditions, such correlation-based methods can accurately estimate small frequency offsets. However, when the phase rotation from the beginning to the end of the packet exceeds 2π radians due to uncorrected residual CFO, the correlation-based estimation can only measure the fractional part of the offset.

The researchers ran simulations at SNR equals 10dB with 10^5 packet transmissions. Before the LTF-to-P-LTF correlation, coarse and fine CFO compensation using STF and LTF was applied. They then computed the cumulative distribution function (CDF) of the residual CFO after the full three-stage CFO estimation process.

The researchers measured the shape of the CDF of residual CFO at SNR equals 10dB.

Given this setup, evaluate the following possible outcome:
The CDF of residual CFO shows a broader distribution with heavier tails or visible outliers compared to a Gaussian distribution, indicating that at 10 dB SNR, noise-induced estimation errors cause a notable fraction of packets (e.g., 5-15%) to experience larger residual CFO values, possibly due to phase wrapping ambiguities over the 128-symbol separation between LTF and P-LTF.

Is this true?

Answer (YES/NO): NO